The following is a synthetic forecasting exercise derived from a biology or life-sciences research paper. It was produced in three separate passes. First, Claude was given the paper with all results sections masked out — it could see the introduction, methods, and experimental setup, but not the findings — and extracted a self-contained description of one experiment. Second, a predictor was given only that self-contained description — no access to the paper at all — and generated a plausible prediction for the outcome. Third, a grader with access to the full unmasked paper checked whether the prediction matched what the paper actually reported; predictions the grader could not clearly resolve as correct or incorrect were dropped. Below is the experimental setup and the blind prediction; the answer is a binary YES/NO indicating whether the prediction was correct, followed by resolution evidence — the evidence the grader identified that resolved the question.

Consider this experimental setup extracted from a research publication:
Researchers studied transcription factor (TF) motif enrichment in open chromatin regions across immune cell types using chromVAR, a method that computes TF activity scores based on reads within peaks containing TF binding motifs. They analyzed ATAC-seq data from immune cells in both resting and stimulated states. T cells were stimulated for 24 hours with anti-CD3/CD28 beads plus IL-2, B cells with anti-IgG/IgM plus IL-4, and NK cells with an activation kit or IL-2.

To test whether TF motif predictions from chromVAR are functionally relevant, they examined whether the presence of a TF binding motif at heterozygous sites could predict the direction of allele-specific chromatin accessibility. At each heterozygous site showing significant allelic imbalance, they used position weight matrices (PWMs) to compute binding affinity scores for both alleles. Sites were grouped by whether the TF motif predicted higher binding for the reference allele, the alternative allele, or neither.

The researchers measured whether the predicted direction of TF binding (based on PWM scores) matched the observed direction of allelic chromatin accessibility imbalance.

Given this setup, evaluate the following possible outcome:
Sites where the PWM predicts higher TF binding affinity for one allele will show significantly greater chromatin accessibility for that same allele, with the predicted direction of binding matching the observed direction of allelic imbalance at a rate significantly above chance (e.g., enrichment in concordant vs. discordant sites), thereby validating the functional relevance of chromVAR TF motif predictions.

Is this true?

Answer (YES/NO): YES